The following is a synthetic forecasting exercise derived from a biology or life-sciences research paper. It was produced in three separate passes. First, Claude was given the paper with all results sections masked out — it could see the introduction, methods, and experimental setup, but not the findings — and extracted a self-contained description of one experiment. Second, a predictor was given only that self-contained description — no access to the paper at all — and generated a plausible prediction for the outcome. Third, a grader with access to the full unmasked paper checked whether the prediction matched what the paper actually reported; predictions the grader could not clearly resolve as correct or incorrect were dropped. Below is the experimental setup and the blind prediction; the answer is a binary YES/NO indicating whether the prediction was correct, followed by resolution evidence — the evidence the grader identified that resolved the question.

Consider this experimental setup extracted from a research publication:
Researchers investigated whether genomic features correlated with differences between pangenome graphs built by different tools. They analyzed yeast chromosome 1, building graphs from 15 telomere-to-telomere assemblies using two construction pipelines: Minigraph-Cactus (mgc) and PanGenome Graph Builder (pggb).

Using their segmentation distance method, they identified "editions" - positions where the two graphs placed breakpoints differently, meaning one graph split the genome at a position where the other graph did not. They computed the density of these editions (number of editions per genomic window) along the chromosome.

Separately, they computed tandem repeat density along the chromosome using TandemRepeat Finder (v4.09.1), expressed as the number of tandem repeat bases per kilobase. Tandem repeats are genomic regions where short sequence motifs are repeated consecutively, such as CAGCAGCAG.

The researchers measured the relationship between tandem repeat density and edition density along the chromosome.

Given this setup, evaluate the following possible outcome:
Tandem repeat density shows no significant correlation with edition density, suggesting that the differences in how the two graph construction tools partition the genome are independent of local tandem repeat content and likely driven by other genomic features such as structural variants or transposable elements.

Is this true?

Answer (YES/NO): NO